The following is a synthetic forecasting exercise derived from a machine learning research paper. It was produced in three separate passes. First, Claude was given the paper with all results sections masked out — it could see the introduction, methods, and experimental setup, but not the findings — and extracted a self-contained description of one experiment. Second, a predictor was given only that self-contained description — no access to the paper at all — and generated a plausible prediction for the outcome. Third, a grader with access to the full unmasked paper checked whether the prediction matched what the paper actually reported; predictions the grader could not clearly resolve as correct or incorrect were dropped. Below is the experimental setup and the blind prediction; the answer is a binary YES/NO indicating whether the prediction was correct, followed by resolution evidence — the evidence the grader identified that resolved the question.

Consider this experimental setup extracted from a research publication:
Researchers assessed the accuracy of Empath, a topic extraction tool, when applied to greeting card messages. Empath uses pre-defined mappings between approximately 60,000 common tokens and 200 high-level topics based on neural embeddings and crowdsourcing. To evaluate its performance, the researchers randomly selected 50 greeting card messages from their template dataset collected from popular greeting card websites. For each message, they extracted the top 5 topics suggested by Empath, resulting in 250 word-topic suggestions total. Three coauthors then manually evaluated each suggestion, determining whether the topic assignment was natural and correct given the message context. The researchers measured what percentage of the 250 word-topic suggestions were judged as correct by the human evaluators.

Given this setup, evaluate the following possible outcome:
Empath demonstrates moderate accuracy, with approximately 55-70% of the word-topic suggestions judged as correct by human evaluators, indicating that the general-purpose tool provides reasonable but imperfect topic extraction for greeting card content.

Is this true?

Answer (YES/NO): NO